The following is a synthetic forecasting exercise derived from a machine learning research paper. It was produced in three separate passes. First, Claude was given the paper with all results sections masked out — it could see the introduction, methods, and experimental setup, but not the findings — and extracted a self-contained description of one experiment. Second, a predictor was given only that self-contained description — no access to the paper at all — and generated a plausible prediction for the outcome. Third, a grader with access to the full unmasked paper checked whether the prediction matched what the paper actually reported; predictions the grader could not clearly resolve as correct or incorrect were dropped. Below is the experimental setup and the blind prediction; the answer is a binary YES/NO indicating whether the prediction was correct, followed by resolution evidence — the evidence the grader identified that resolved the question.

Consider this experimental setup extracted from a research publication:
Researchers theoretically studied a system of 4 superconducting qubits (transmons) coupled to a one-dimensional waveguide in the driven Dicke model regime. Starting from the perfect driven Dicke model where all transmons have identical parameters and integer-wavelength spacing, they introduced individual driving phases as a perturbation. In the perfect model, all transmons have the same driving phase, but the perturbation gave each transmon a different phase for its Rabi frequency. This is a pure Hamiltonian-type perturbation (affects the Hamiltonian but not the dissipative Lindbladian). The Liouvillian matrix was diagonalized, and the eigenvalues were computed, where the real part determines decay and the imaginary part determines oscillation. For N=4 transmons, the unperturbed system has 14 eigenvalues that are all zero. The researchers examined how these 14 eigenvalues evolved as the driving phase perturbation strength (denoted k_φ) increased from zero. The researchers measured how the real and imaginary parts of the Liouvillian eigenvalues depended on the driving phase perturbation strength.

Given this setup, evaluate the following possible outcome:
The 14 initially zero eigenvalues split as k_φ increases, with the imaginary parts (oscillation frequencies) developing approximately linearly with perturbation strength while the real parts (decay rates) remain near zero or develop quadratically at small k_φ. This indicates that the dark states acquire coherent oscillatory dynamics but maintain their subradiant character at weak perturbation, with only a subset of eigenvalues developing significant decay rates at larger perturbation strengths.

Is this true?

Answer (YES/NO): YES